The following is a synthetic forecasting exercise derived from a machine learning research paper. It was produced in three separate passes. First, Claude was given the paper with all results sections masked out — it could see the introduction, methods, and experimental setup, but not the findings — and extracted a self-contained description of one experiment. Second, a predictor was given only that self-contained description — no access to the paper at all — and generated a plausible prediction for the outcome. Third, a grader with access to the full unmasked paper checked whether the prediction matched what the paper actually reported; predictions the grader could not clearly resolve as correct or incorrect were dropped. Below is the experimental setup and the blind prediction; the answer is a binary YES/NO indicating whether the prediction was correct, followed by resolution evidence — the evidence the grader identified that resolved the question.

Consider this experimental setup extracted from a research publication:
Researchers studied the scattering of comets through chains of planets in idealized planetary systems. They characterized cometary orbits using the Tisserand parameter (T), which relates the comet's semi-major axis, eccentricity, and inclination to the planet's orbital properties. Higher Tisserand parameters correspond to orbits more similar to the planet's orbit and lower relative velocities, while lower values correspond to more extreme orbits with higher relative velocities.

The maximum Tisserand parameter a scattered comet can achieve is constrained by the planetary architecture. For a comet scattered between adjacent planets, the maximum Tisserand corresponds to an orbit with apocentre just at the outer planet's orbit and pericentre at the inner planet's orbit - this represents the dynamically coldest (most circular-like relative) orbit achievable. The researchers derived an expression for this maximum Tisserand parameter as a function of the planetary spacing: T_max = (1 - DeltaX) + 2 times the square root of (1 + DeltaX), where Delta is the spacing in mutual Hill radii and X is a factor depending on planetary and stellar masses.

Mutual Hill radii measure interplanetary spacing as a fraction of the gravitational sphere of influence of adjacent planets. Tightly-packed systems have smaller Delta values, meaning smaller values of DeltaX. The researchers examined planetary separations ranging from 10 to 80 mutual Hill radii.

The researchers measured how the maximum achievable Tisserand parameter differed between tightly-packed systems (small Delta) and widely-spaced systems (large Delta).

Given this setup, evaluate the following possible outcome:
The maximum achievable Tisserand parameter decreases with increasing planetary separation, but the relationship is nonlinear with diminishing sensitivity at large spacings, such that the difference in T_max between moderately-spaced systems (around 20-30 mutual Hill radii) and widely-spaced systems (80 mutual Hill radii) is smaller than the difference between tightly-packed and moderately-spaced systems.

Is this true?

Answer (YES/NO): NO